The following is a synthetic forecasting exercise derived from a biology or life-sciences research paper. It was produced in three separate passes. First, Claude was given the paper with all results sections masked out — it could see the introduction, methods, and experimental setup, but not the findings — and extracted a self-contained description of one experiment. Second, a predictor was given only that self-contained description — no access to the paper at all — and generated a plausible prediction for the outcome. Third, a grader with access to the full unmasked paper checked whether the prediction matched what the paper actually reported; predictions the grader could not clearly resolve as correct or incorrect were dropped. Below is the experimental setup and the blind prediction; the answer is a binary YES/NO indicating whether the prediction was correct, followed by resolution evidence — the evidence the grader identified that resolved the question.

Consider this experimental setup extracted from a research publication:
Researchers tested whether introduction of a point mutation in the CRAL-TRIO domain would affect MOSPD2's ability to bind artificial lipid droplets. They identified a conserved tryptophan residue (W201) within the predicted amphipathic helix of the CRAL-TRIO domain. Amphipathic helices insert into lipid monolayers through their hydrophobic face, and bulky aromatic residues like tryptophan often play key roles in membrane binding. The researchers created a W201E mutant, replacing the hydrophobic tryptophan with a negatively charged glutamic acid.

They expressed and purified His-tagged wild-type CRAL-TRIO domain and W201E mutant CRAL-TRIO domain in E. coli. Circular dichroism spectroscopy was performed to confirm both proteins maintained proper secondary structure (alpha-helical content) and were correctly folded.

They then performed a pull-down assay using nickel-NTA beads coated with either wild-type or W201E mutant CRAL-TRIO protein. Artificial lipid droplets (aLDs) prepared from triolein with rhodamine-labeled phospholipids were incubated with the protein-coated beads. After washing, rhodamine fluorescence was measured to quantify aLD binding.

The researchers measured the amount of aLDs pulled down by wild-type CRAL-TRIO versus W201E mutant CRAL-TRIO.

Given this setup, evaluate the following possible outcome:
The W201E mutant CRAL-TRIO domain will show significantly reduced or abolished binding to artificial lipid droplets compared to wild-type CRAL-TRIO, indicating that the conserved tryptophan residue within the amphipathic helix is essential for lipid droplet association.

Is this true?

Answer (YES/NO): YES